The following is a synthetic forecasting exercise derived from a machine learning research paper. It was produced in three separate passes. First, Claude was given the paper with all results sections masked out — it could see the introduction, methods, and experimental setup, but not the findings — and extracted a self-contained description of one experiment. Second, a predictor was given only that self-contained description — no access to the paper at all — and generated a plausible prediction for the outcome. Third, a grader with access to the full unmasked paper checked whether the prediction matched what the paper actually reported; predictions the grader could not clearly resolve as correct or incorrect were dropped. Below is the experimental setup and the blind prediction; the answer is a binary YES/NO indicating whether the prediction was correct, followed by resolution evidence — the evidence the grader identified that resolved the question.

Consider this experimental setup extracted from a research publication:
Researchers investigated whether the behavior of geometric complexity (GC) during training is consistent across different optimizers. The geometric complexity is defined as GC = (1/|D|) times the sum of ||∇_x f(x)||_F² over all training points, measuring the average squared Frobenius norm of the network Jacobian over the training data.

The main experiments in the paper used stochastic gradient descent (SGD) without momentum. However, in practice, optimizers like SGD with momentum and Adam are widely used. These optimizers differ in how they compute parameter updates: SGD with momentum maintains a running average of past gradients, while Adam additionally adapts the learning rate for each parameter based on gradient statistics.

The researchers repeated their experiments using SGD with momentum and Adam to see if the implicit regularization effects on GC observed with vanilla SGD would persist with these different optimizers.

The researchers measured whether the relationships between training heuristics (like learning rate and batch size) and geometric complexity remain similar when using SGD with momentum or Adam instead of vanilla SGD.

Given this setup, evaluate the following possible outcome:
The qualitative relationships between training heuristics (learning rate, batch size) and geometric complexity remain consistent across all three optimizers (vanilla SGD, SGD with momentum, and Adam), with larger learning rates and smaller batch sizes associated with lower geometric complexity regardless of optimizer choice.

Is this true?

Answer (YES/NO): YES